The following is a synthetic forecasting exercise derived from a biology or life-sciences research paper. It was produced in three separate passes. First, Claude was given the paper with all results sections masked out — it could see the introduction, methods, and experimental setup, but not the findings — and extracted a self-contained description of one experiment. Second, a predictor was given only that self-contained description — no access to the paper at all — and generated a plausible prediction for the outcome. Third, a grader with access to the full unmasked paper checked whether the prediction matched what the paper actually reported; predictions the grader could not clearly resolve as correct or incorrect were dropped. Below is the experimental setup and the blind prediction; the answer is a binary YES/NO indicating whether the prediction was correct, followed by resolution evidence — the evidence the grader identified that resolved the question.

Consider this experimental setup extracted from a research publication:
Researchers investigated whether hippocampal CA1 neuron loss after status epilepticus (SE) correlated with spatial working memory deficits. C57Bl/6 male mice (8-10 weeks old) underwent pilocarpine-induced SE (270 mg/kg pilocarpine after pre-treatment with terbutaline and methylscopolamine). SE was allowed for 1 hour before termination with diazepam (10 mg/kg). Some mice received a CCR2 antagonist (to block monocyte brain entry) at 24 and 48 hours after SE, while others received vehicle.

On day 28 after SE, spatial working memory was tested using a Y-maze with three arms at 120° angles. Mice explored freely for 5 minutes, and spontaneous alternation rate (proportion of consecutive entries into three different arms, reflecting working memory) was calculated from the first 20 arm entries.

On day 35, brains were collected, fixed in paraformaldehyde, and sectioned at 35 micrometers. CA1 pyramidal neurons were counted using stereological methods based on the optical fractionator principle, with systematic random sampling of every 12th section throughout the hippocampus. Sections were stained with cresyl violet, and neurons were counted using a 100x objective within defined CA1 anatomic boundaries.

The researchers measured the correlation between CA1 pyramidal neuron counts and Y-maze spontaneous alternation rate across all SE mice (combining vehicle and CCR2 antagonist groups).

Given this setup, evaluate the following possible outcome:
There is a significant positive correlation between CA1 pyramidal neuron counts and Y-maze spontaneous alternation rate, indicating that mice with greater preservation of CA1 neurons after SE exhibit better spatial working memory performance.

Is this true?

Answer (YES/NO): NO